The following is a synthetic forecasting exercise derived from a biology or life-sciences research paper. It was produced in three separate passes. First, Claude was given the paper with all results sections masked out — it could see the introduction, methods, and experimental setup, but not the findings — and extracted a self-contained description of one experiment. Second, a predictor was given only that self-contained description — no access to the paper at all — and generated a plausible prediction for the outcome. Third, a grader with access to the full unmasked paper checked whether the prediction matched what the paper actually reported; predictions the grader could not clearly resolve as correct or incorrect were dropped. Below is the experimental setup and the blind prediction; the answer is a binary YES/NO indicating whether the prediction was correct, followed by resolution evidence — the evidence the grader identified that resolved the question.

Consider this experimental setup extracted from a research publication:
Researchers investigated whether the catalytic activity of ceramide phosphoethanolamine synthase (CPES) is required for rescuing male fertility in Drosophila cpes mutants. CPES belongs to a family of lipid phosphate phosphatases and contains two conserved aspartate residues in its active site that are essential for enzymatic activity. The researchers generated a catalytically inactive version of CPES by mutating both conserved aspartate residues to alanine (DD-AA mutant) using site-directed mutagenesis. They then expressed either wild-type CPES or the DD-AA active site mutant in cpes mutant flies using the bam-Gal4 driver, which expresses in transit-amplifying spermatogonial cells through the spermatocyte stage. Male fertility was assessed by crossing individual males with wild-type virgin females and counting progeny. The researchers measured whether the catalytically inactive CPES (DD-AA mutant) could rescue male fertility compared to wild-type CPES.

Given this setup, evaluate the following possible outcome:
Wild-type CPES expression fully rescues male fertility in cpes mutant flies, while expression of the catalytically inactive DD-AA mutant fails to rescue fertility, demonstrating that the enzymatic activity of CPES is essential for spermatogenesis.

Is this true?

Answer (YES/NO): YES